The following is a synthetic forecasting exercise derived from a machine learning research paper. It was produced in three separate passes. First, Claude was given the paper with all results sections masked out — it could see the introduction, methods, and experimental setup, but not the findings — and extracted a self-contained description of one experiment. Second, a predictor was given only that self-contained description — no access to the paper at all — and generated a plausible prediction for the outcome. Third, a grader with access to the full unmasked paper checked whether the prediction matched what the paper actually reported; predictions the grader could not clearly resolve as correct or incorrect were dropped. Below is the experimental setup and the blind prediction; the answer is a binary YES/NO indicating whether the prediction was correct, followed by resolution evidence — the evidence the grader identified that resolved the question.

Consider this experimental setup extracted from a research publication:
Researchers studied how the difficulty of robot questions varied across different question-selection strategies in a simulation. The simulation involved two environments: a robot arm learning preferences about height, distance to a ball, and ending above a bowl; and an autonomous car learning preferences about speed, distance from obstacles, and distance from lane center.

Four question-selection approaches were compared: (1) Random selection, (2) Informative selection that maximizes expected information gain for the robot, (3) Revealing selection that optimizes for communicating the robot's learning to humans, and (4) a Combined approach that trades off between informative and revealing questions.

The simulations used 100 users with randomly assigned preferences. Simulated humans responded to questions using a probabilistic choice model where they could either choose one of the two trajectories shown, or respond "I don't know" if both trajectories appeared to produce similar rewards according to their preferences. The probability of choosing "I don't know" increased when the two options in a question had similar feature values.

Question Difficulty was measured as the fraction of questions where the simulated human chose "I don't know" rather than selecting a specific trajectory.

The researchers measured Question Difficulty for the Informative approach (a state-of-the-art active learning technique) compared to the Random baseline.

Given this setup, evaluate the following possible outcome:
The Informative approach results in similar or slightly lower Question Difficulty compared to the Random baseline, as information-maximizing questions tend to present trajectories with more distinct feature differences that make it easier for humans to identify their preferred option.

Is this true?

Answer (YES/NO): NO